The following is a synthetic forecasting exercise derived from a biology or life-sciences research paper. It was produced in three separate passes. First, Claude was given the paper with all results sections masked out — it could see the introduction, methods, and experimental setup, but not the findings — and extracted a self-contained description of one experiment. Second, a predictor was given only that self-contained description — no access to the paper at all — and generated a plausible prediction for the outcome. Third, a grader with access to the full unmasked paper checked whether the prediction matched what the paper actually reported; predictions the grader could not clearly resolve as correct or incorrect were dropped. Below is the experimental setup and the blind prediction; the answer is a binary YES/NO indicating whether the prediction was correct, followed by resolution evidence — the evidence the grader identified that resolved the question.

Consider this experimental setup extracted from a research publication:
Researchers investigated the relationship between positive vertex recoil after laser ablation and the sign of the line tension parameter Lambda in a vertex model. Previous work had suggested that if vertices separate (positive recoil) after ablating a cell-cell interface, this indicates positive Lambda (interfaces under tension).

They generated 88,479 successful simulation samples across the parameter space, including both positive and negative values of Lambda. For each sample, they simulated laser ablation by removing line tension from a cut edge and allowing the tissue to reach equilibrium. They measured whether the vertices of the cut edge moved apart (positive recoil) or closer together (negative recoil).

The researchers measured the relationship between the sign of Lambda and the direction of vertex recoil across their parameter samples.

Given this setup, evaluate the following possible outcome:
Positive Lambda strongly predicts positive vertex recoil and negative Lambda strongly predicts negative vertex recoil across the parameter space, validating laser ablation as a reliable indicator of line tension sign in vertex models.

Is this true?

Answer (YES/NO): NO